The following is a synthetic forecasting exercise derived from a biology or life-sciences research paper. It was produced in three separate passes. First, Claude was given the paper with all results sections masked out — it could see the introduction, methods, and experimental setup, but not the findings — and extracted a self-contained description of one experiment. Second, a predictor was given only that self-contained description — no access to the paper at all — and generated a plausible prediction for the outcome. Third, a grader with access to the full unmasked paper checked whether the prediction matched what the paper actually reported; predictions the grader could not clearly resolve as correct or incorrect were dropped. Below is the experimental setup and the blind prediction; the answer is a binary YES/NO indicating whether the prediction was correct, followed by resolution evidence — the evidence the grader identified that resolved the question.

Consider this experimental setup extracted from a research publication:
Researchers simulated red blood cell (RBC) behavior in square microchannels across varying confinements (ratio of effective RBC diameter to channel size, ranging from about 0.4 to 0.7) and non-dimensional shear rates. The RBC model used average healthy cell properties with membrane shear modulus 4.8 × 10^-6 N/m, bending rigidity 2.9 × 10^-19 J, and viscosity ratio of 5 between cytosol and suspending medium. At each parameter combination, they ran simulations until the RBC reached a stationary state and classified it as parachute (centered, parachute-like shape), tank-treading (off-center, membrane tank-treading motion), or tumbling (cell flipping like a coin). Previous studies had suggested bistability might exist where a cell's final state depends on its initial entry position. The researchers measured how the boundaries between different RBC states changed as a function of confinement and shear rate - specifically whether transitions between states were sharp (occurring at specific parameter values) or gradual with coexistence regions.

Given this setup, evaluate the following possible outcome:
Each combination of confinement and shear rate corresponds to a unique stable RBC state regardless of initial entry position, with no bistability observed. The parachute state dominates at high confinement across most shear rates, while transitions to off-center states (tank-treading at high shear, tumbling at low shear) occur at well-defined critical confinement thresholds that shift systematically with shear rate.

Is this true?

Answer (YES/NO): NO